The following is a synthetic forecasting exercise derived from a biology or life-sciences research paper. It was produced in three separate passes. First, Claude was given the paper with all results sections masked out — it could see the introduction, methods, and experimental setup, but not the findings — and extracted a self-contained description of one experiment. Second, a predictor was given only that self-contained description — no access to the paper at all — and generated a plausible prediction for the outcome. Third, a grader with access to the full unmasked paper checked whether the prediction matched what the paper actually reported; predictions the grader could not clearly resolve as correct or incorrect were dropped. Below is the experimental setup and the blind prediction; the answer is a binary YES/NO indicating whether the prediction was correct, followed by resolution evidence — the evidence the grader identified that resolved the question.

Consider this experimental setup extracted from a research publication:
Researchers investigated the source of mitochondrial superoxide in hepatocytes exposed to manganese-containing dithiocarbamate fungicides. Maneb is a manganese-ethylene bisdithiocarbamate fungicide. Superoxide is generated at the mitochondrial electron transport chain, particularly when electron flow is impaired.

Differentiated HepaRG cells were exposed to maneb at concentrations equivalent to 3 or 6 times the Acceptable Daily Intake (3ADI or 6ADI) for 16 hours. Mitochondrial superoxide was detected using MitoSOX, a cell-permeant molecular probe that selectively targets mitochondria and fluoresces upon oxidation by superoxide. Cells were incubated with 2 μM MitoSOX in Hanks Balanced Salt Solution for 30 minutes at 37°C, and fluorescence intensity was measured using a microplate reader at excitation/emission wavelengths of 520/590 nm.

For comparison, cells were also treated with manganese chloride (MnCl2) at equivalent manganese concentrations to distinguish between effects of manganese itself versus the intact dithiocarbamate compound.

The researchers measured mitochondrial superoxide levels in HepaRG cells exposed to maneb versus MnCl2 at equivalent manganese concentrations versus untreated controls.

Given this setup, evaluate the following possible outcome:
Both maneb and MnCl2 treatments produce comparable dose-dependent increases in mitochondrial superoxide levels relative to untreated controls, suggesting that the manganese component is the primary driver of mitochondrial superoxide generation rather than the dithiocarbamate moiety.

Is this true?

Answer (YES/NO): YES